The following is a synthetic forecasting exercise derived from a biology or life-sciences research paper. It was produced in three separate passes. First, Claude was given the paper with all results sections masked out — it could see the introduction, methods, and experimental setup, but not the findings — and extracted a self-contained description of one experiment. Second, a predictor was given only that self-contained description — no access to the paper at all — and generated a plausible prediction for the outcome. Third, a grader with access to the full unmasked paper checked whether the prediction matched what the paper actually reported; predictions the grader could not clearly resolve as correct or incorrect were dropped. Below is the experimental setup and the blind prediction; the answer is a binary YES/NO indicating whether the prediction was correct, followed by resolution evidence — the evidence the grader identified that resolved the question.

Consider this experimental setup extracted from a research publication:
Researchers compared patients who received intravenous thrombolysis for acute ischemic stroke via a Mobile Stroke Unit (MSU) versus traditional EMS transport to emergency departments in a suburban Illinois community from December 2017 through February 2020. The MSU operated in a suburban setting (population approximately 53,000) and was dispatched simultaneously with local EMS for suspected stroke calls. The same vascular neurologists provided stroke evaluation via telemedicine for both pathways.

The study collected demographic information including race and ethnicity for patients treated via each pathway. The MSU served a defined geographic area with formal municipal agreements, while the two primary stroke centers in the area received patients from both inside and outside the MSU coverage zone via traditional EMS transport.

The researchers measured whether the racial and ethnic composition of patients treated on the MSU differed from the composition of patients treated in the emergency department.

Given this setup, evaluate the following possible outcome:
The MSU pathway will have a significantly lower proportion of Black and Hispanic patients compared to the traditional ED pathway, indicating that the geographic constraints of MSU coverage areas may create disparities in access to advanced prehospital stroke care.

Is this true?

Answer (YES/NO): NO